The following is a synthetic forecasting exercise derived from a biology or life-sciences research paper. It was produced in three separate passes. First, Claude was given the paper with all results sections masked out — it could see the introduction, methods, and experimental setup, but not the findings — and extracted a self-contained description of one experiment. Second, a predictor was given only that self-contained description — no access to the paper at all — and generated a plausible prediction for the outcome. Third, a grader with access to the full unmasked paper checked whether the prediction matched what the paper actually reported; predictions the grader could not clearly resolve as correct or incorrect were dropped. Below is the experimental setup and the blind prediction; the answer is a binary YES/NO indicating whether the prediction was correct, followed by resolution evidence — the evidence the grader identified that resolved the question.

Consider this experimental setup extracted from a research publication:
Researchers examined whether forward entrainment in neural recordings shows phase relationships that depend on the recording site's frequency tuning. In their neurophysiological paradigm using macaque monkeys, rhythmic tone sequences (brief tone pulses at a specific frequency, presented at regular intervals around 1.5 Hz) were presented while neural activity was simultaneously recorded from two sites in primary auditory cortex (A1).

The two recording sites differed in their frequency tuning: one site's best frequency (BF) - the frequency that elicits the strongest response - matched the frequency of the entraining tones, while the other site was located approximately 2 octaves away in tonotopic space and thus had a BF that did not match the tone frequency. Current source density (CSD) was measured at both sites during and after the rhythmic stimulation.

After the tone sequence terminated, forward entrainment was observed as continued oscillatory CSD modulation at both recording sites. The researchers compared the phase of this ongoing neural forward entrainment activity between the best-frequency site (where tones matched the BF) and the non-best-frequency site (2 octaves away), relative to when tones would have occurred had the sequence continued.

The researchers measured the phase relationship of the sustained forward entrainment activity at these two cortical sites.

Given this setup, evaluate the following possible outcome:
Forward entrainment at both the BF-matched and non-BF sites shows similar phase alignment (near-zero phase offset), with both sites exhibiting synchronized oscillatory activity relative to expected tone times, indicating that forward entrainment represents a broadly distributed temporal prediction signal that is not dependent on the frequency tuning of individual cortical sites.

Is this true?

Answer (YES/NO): NO